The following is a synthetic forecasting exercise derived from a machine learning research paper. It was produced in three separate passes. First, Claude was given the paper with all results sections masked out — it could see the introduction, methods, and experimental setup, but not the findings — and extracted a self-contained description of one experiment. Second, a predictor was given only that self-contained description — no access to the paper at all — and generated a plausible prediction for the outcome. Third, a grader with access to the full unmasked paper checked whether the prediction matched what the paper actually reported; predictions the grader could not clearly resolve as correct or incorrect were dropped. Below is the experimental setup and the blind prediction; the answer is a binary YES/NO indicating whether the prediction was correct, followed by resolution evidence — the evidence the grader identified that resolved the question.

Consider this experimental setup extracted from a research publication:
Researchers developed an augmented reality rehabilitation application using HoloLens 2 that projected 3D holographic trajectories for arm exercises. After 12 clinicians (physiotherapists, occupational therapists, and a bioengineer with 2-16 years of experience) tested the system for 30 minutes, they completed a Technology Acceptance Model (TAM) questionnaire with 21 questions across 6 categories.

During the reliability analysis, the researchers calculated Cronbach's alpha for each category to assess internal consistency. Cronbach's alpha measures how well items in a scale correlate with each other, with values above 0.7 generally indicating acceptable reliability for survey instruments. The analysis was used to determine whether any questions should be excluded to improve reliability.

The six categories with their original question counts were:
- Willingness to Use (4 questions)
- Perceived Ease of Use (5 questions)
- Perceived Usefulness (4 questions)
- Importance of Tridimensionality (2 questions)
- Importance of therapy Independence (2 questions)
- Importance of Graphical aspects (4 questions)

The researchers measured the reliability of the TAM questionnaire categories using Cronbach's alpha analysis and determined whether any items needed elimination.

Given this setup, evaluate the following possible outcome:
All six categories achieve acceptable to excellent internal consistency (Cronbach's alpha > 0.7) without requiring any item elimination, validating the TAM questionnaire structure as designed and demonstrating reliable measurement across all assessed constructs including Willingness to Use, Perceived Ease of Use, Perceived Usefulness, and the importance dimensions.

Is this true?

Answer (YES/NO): NO